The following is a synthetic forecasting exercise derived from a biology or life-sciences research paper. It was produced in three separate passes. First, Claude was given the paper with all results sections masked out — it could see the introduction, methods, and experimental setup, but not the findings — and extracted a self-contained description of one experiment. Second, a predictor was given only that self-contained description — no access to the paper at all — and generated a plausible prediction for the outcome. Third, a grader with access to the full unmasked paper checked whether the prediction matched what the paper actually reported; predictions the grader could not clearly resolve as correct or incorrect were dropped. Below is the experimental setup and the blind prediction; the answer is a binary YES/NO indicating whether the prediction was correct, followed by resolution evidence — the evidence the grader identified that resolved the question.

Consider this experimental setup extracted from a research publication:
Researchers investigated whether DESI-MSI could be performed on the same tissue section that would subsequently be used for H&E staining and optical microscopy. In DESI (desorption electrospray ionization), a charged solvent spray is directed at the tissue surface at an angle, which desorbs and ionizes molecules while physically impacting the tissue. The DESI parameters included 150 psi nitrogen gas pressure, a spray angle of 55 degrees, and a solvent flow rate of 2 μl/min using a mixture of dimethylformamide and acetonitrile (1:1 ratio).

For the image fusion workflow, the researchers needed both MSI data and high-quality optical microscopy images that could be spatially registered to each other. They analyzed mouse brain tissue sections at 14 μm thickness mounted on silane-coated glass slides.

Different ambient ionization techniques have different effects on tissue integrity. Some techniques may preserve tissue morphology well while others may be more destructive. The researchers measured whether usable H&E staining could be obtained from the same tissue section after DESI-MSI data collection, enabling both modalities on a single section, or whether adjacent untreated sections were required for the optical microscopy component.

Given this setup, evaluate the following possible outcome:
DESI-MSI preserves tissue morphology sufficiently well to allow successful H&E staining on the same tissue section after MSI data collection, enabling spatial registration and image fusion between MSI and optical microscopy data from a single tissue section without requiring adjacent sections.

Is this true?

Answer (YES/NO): YES